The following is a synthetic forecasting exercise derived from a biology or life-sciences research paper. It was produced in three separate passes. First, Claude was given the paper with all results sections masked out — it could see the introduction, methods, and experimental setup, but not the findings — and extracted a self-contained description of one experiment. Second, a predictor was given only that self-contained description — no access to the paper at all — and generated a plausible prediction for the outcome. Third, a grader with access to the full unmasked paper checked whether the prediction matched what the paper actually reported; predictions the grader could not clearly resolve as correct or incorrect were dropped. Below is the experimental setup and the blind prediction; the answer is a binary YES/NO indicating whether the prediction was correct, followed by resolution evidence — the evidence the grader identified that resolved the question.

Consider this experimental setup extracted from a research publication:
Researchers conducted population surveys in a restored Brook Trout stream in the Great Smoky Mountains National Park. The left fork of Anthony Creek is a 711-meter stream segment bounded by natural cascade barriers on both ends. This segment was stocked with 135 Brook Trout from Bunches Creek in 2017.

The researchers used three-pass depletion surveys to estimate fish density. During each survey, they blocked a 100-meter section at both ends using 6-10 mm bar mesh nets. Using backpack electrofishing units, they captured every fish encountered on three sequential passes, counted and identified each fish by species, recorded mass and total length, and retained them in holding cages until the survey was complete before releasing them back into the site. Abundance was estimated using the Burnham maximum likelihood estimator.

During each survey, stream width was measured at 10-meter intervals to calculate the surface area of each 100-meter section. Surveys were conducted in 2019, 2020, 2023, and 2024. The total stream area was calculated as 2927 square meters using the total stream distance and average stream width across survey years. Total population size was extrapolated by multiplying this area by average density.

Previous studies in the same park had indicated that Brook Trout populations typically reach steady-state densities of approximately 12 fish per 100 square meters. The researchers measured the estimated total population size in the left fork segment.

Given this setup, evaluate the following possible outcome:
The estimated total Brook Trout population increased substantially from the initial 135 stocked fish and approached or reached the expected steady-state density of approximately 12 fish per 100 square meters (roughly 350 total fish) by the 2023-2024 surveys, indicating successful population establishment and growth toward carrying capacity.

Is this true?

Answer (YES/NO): YES